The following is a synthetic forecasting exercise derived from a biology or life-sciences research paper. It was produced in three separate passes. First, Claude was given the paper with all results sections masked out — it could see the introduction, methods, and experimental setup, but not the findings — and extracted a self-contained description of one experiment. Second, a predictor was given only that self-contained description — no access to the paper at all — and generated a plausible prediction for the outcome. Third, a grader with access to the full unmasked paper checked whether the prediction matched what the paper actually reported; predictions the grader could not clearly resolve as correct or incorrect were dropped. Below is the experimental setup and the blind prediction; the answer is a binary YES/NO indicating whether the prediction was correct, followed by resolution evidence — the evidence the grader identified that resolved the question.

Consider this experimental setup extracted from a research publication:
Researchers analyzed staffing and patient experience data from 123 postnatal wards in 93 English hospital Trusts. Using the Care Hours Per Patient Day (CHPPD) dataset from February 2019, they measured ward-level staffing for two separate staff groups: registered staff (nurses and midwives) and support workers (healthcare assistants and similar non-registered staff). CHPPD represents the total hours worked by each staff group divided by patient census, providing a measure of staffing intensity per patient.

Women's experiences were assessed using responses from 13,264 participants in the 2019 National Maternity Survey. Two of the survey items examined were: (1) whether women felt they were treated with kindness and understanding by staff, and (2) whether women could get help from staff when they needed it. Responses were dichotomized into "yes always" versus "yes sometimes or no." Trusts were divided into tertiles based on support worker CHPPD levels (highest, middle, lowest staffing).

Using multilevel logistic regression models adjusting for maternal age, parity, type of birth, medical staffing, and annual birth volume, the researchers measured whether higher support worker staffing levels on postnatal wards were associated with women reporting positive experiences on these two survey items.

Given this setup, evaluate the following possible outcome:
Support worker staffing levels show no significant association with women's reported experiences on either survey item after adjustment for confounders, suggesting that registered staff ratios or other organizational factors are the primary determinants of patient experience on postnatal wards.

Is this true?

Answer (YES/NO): NO